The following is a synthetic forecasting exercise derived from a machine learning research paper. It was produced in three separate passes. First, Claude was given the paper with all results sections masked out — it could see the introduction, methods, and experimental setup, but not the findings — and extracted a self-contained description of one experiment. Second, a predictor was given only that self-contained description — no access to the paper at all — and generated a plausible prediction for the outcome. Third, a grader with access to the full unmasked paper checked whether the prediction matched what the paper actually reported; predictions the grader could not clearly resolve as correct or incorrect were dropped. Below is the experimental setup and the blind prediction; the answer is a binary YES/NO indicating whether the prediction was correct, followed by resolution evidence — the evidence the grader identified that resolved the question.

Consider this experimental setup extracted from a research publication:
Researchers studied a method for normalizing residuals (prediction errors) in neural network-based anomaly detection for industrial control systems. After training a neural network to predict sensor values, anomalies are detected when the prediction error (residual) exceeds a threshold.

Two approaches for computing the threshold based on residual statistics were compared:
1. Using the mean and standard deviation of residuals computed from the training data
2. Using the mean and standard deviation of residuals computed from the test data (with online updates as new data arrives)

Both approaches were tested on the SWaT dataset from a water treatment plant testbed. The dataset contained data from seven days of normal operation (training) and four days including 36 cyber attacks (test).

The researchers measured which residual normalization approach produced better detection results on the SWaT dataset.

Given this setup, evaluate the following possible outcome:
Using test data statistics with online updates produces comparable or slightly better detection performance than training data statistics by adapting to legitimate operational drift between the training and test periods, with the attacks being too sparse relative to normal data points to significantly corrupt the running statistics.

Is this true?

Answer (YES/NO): YES